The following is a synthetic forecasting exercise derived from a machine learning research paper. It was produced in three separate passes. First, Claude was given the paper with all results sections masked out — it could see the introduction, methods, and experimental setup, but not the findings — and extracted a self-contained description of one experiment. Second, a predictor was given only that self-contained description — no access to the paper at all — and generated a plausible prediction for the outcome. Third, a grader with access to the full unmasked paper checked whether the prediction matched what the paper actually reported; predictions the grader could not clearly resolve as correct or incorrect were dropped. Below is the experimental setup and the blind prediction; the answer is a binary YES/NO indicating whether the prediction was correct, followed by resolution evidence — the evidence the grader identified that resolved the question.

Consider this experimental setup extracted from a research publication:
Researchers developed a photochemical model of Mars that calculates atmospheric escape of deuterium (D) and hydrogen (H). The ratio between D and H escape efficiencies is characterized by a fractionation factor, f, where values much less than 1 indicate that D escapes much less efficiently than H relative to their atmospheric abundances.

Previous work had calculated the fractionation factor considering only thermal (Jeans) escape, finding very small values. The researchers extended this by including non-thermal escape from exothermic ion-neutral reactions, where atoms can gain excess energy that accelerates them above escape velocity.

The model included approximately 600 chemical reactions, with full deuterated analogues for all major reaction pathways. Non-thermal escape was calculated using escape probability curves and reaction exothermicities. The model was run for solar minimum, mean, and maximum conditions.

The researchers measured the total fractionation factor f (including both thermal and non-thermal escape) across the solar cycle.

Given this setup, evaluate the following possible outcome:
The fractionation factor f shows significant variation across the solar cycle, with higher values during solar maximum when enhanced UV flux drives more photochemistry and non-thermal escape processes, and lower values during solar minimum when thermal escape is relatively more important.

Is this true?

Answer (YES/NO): NO